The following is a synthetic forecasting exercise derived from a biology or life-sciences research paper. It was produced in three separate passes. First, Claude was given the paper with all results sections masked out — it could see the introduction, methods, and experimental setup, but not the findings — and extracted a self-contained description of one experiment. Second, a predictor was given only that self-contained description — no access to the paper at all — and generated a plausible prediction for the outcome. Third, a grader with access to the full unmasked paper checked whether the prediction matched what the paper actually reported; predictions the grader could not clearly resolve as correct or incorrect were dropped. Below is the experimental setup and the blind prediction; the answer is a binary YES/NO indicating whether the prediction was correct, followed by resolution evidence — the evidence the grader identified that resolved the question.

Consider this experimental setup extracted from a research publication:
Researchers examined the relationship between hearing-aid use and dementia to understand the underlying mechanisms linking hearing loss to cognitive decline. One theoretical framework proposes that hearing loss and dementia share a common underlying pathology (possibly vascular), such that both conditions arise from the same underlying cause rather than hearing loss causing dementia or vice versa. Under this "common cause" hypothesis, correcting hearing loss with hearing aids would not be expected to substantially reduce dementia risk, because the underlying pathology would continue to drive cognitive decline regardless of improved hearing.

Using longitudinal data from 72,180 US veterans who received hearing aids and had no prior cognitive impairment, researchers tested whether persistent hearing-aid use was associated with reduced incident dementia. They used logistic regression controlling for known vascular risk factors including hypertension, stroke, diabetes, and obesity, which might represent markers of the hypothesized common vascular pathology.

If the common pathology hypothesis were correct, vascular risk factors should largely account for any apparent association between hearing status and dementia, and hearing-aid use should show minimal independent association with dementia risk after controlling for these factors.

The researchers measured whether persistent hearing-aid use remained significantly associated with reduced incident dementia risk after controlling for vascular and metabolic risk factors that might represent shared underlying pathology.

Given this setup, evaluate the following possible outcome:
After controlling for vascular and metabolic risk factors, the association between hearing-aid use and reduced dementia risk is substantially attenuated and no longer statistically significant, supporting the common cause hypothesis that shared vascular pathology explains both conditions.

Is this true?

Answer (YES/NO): NO